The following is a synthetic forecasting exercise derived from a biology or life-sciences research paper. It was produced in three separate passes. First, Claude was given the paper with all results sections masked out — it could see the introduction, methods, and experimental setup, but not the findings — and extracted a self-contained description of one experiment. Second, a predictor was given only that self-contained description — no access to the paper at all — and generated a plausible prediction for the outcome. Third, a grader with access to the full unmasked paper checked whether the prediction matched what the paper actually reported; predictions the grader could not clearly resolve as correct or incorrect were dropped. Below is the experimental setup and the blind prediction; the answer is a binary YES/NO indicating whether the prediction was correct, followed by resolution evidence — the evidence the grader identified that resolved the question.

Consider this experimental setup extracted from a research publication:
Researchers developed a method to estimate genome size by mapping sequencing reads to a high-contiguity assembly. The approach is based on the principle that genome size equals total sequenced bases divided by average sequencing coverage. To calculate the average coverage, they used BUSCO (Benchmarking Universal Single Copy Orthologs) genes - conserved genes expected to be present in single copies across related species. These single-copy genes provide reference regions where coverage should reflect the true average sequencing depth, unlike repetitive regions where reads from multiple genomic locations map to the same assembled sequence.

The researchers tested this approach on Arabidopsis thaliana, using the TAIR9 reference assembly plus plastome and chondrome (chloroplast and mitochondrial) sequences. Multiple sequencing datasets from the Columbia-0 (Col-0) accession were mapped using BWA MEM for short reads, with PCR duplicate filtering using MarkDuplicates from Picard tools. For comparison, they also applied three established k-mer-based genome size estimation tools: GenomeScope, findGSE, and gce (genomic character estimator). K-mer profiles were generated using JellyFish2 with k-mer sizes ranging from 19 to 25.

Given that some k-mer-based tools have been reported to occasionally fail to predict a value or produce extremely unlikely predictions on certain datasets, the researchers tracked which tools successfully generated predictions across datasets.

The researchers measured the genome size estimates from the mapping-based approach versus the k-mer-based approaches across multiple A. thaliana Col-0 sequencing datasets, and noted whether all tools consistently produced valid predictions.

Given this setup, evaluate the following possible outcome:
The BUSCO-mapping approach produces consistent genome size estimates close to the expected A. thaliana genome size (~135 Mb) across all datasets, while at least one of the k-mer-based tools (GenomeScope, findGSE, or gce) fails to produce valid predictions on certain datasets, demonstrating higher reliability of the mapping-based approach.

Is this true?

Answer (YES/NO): YES